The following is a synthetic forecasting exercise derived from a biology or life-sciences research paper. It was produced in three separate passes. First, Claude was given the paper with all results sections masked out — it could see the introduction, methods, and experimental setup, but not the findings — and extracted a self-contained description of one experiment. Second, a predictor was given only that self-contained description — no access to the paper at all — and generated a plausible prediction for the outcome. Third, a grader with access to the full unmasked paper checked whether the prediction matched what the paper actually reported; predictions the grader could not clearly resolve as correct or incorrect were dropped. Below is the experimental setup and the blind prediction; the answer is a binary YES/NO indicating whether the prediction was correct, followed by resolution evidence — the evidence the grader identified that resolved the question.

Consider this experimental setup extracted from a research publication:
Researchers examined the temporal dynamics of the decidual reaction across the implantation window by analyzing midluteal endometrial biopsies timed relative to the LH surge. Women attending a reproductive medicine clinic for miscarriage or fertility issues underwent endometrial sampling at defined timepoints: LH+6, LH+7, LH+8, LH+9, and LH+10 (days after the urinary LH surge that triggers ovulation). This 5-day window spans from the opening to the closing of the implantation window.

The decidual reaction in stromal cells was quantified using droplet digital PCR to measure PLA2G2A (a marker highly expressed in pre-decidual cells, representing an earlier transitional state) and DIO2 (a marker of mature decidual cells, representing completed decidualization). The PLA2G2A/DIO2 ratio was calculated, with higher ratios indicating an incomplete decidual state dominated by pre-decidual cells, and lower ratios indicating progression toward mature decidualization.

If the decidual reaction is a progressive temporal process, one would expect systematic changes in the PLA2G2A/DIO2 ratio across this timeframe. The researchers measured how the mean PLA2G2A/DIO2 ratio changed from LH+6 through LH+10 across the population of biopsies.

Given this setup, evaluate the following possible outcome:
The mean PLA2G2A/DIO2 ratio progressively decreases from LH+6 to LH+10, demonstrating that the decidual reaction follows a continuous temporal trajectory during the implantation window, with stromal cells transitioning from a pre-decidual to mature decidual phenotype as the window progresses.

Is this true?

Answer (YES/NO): NO